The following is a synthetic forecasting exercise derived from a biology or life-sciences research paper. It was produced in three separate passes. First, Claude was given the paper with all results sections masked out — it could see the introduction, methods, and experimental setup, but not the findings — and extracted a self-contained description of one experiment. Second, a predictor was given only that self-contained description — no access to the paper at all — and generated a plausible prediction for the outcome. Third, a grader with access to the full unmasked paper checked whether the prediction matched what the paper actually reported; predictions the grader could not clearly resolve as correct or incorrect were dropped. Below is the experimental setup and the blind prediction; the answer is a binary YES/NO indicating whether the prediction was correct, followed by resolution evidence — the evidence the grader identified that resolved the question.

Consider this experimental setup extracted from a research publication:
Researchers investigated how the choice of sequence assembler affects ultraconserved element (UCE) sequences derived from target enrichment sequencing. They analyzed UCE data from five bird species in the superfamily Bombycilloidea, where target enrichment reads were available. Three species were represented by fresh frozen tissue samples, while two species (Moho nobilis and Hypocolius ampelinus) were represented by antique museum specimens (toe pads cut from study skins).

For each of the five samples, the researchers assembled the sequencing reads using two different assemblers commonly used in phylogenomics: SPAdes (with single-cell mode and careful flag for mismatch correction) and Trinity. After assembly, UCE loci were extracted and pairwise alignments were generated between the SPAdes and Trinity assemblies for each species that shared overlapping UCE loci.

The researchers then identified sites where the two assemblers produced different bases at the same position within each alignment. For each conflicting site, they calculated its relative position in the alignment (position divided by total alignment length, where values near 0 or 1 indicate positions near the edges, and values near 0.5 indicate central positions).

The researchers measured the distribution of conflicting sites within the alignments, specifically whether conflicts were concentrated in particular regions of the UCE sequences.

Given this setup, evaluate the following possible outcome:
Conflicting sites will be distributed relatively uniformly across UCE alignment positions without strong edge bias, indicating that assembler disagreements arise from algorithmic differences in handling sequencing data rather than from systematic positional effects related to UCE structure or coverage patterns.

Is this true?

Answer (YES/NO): NO